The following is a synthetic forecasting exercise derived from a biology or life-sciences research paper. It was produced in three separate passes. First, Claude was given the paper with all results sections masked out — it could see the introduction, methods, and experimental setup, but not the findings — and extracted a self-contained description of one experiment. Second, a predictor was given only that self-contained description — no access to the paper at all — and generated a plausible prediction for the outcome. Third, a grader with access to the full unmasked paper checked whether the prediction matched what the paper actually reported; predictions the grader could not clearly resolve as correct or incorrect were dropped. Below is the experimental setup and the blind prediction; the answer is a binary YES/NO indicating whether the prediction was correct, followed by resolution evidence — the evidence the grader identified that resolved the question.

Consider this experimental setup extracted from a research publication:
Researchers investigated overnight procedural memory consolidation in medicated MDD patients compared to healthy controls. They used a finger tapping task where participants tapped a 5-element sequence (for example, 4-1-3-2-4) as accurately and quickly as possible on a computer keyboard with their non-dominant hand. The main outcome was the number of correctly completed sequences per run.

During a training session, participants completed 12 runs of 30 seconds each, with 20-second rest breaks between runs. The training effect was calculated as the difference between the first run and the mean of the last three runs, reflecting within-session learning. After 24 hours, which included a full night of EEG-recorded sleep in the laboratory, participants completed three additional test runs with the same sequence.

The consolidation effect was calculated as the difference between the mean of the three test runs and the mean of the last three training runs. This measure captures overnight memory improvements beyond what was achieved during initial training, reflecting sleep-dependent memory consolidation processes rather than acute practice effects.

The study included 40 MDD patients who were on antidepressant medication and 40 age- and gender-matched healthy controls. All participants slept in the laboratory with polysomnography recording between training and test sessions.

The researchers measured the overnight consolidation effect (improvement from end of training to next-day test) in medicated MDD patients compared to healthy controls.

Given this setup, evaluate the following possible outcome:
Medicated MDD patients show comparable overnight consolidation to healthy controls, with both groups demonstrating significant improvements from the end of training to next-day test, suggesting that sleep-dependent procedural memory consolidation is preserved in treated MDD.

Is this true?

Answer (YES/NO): NO